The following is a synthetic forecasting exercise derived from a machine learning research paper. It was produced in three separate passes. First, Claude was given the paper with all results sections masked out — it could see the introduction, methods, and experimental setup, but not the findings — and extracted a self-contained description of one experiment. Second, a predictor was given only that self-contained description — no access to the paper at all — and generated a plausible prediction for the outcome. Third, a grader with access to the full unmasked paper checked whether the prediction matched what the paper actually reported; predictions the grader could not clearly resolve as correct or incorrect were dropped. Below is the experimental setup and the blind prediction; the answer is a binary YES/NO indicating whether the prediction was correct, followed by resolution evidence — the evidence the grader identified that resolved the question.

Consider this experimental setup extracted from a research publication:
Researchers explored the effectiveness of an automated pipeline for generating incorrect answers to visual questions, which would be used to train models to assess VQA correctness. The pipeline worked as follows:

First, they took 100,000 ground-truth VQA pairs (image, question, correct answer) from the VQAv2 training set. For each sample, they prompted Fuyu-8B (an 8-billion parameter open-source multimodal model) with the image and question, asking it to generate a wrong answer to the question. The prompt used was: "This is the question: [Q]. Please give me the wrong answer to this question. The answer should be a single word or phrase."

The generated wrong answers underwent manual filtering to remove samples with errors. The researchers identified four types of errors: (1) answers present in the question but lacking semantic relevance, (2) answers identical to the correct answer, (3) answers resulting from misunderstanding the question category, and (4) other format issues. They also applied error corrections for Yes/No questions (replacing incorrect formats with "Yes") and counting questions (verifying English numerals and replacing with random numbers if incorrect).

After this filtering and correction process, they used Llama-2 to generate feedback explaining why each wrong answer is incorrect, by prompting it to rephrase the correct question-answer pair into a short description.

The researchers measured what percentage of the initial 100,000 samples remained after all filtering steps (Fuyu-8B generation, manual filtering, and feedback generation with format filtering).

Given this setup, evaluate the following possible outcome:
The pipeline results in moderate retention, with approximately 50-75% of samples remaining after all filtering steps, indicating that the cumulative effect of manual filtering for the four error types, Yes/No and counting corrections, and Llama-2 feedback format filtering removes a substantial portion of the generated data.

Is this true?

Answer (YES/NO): NO